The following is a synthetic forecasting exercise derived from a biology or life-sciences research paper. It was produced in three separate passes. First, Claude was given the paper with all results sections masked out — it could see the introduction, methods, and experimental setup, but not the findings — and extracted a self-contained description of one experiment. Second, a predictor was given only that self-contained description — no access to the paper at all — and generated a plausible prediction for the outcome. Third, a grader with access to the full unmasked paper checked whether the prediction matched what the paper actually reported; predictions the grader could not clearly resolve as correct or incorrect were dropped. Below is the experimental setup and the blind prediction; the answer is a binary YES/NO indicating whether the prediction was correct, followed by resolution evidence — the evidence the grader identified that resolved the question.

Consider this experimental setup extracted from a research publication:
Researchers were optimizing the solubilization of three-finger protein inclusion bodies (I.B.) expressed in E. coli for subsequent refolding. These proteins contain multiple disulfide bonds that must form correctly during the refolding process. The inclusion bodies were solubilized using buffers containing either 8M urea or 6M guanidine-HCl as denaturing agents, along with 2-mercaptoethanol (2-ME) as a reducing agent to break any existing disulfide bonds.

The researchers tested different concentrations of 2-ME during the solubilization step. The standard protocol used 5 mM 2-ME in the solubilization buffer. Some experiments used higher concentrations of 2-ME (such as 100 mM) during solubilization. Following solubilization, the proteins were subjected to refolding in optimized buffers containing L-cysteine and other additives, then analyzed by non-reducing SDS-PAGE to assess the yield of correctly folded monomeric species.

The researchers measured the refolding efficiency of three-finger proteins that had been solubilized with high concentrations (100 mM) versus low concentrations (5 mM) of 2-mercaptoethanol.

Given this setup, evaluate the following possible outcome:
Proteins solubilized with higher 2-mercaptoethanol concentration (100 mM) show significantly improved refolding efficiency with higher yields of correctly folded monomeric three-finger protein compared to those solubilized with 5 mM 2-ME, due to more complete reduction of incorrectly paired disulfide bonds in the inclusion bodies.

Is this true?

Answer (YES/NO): NO